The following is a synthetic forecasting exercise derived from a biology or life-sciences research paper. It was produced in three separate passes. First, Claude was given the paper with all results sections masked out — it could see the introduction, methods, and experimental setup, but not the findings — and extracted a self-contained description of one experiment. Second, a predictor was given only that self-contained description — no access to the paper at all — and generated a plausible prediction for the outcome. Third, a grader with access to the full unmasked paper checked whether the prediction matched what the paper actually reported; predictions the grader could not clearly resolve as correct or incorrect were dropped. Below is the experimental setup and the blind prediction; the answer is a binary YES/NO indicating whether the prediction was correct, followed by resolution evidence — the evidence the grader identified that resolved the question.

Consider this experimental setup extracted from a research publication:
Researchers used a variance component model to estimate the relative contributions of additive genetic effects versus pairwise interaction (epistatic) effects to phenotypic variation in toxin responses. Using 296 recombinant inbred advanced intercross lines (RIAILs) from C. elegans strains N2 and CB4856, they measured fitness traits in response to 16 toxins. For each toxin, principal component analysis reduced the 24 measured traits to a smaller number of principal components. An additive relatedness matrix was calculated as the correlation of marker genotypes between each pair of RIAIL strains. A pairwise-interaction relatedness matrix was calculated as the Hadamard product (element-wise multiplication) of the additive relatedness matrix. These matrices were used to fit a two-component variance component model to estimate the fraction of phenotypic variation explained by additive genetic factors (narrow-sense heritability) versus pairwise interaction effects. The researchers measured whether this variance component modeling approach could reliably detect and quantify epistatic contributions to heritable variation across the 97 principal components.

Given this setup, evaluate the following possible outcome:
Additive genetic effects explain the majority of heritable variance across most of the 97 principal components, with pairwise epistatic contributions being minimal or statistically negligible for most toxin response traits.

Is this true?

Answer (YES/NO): NO